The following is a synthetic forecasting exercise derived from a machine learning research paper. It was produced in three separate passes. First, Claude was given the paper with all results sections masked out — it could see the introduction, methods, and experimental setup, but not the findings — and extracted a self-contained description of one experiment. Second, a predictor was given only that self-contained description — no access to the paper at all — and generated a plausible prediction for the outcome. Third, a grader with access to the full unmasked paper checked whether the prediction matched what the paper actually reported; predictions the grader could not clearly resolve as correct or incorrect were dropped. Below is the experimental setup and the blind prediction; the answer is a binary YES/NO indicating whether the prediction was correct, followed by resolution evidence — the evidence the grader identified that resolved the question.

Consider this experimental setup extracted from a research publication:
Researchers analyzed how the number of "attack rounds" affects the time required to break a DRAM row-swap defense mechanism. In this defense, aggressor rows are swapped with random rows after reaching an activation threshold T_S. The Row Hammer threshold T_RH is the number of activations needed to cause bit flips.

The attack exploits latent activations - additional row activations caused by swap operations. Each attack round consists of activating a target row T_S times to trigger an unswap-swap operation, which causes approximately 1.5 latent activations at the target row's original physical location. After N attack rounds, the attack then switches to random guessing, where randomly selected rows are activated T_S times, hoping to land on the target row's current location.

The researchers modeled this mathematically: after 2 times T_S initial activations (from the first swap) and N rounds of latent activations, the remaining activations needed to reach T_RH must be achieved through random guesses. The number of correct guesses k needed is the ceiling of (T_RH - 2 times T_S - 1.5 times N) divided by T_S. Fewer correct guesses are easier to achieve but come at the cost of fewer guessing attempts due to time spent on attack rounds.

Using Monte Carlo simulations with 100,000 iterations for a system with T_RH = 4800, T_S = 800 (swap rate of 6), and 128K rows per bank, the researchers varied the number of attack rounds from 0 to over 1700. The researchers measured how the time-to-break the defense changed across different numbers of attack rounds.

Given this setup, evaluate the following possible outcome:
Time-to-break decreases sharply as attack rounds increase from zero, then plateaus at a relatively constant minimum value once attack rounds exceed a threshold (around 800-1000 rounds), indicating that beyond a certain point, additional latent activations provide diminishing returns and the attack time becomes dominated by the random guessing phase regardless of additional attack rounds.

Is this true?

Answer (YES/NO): NO